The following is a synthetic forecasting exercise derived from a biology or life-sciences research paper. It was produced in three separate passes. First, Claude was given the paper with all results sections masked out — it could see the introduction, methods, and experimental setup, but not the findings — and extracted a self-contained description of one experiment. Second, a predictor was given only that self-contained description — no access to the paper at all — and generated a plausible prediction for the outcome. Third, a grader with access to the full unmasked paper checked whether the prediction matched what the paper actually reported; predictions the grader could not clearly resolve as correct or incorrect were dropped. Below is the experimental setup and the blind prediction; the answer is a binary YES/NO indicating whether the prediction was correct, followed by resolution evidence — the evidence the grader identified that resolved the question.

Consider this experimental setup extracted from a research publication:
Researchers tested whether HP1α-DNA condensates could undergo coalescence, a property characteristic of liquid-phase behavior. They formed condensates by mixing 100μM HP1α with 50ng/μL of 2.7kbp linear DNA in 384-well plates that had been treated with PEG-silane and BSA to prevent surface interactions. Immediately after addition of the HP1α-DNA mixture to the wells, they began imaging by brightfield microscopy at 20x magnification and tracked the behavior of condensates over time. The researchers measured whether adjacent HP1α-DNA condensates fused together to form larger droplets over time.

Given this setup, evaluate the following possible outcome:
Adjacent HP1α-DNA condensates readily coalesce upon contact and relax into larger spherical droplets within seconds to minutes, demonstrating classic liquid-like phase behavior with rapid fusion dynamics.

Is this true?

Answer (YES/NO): NO